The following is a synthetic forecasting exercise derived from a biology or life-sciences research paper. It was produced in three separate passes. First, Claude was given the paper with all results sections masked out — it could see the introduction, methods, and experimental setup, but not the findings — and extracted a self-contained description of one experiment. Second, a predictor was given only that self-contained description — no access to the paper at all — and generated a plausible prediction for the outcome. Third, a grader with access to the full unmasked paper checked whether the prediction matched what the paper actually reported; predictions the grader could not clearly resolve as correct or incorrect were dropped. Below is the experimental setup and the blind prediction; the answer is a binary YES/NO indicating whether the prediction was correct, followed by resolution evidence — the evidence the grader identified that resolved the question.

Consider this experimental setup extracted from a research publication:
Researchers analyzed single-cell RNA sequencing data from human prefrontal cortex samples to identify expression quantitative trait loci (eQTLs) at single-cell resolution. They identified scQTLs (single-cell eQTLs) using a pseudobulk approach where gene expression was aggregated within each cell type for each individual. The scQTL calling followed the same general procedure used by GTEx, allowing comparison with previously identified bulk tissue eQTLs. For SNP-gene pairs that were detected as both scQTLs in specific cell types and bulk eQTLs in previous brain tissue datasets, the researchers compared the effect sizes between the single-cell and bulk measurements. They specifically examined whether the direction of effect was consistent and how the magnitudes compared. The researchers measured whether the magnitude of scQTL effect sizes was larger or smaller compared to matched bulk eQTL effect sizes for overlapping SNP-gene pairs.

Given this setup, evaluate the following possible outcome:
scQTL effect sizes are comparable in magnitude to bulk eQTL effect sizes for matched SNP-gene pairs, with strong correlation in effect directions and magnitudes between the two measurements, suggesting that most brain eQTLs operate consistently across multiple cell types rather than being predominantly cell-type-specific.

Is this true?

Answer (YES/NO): NO